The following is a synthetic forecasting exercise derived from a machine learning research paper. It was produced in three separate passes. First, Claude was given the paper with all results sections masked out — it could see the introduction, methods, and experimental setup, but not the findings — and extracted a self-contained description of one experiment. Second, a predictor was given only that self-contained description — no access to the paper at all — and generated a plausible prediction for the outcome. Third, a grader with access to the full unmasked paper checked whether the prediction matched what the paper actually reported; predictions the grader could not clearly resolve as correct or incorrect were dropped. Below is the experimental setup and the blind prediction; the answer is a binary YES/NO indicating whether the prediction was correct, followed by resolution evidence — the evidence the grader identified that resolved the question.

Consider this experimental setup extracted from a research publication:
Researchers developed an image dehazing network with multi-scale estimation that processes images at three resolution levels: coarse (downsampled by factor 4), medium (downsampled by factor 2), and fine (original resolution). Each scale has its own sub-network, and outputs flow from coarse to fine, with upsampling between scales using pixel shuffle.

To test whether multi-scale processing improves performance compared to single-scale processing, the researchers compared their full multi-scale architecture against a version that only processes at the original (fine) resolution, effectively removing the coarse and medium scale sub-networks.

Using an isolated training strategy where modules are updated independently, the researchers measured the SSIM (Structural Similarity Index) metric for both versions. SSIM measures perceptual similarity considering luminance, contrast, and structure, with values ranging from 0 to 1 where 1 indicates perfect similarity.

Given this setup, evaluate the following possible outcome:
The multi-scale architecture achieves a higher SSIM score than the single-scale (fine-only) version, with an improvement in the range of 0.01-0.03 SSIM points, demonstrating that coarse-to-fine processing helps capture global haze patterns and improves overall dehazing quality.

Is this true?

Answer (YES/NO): NO